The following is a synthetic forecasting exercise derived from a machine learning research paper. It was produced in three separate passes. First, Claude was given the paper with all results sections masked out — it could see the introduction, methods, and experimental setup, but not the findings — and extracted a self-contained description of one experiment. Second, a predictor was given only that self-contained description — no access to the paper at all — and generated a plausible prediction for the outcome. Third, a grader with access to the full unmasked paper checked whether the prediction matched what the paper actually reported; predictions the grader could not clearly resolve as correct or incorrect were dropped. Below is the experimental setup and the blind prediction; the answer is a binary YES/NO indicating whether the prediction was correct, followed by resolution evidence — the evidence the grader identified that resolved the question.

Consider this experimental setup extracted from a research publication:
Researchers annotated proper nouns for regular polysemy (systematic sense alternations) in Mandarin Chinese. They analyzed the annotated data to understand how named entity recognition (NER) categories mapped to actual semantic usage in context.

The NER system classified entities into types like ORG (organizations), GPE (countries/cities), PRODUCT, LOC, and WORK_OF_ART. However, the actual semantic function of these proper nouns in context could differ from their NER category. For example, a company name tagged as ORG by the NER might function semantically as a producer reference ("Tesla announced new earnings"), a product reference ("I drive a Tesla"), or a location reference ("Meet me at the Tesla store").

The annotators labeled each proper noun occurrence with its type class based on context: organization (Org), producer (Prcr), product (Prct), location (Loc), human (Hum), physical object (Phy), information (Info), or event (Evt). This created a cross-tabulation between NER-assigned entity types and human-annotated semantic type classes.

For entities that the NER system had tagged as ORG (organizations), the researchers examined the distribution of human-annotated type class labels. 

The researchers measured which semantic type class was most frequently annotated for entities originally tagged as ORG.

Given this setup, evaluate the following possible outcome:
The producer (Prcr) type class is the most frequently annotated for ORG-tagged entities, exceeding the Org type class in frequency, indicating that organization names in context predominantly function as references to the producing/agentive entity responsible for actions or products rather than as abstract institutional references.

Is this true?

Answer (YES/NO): NO